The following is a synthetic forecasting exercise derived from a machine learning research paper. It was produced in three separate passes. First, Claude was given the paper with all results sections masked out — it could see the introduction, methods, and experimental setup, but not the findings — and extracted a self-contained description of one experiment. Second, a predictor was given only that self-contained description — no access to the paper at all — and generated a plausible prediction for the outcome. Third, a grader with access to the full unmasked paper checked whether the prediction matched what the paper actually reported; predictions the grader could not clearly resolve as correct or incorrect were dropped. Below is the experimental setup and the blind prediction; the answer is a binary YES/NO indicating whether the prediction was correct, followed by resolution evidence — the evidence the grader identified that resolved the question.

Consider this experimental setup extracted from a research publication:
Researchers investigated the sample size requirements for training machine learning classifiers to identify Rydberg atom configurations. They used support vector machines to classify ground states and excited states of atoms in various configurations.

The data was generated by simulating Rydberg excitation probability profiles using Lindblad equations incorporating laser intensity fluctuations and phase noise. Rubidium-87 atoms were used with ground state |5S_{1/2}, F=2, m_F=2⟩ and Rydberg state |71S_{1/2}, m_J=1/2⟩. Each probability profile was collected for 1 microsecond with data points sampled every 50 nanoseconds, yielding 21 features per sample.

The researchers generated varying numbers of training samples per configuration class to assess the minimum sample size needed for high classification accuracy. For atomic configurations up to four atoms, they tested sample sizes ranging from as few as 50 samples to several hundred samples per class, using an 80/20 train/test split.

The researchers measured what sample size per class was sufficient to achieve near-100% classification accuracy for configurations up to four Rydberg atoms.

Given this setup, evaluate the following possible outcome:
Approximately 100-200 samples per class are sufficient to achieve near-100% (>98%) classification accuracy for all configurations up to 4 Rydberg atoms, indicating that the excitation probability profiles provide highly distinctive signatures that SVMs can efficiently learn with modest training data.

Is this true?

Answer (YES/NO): NO